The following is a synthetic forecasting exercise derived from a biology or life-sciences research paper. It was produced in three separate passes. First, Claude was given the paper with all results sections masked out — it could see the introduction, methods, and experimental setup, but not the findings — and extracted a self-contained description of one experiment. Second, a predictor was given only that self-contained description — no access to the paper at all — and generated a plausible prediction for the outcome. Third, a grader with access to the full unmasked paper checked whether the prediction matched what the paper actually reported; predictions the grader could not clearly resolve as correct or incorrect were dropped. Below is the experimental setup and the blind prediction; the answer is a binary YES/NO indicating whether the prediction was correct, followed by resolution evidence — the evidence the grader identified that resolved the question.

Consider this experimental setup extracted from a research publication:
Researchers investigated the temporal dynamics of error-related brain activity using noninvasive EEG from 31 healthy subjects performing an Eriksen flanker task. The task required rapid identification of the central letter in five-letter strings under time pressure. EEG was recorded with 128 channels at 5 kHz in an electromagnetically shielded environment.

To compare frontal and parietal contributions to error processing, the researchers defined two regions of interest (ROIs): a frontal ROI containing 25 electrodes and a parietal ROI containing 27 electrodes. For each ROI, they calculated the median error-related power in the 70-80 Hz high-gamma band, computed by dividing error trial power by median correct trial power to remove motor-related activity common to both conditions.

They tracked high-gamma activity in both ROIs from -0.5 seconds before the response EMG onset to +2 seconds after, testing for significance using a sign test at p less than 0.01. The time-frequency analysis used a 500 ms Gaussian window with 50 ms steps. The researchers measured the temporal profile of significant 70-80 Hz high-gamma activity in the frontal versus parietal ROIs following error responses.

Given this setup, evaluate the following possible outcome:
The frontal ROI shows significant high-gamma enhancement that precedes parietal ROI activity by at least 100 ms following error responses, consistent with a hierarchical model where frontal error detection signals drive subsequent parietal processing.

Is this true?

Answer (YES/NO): YES